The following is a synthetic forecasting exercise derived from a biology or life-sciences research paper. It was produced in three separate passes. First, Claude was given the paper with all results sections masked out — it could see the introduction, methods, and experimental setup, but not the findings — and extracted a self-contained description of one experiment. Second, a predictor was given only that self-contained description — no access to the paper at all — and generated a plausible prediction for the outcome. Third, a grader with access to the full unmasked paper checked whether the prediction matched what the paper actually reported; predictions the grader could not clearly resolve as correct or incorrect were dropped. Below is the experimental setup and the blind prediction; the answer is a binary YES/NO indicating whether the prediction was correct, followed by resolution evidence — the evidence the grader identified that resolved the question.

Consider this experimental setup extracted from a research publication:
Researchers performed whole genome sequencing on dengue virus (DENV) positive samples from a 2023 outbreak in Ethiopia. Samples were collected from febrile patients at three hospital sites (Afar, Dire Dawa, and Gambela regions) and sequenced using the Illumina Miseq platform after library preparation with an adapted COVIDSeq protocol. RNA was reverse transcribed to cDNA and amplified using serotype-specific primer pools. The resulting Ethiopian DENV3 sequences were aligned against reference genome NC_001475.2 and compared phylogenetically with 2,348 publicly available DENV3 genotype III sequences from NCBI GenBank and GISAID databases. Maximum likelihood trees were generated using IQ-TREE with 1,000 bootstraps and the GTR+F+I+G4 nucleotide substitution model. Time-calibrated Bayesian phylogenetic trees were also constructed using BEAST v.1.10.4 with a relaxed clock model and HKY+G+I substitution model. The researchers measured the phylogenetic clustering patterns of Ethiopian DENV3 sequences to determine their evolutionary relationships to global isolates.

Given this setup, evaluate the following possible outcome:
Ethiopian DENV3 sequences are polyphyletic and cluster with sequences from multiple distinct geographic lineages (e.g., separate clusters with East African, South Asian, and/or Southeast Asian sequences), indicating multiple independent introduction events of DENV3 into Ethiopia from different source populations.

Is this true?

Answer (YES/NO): YES